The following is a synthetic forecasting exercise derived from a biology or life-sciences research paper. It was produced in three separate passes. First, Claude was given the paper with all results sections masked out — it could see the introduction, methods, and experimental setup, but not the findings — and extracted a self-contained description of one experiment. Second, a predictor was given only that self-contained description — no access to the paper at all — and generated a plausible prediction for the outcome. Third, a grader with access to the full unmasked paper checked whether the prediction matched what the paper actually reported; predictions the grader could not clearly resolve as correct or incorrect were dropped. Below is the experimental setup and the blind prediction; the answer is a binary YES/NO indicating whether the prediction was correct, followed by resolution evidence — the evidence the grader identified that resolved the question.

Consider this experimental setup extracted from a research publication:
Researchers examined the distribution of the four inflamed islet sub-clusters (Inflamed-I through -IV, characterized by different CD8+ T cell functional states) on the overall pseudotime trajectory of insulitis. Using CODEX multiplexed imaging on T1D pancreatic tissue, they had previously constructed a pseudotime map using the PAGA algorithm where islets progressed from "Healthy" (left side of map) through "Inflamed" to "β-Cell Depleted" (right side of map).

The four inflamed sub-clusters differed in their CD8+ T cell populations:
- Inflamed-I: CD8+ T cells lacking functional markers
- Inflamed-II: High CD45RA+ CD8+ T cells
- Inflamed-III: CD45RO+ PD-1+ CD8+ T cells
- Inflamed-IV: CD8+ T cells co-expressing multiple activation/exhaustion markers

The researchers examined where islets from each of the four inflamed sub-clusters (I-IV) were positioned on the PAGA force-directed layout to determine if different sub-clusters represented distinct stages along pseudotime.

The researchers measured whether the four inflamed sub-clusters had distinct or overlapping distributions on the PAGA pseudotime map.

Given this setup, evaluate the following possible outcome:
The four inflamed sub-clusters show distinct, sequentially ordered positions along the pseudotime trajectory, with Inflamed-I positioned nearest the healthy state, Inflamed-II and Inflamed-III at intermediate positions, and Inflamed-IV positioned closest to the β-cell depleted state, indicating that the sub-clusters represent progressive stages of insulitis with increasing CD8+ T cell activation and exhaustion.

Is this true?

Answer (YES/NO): NO